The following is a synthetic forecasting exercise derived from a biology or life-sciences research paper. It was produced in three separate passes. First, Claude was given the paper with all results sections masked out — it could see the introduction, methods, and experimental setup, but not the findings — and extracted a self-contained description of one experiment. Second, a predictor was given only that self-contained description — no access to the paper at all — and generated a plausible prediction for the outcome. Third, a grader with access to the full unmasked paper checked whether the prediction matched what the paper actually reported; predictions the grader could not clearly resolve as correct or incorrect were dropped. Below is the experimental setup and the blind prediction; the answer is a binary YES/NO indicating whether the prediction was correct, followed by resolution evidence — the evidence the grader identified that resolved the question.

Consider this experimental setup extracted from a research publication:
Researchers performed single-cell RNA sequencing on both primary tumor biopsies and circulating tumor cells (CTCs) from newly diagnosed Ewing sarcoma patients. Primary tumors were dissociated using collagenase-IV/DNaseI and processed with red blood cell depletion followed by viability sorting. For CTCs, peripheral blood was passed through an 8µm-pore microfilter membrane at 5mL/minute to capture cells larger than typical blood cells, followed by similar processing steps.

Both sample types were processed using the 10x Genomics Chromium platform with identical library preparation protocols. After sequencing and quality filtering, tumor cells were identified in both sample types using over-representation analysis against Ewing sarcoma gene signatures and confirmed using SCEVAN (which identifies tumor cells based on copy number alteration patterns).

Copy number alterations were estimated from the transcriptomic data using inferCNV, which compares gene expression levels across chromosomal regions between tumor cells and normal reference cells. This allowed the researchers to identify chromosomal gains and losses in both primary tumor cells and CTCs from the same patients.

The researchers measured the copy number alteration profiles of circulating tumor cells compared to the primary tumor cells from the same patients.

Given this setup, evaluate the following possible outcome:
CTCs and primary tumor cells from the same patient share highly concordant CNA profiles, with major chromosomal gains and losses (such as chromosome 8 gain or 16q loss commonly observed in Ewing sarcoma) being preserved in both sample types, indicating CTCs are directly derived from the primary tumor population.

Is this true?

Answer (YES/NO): YES